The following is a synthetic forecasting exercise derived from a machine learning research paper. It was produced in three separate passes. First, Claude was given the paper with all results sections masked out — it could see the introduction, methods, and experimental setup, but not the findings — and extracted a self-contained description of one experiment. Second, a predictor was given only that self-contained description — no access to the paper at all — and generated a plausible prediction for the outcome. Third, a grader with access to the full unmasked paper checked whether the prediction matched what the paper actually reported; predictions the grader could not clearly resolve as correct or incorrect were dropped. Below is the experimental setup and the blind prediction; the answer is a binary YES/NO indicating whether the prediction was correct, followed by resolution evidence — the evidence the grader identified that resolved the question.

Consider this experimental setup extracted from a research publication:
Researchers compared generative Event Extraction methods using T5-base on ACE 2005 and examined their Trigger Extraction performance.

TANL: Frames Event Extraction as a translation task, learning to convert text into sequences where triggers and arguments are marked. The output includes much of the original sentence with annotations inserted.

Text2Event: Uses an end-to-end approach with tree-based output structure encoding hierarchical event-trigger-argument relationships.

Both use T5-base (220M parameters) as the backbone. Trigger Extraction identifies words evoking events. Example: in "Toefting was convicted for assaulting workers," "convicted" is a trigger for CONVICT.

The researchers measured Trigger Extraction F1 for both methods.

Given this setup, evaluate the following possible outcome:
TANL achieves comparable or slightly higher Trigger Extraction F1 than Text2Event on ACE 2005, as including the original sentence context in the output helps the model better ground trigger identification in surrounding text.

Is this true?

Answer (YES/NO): NO